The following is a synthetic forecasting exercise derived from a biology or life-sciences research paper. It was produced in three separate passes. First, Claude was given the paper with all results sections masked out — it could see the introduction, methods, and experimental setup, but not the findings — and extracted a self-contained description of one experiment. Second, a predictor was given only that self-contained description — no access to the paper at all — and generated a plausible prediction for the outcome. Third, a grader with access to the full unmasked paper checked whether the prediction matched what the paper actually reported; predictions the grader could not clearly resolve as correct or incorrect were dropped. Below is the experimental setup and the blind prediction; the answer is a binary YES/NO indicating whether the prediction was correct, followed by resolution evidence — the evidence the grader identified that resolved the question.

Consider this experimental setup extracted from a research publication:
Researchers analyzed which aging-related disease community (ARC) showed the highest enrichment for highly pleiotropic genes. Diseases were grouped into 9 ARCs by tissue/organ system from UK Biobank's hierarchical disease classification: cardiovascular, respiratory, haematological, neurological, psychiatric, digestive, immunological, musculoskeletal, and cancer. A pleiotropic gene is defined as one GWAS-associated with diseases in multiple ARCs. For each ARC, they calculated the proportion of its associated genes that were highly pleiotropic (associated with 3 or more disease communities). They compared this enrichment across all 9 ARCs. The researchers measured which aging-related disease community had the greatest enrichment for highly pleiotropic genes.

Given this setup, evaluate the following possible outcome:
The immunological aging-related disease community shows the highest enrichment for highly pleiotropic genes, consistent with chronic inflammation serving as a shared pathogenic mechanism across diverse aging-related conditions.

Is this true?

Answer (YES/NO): YES